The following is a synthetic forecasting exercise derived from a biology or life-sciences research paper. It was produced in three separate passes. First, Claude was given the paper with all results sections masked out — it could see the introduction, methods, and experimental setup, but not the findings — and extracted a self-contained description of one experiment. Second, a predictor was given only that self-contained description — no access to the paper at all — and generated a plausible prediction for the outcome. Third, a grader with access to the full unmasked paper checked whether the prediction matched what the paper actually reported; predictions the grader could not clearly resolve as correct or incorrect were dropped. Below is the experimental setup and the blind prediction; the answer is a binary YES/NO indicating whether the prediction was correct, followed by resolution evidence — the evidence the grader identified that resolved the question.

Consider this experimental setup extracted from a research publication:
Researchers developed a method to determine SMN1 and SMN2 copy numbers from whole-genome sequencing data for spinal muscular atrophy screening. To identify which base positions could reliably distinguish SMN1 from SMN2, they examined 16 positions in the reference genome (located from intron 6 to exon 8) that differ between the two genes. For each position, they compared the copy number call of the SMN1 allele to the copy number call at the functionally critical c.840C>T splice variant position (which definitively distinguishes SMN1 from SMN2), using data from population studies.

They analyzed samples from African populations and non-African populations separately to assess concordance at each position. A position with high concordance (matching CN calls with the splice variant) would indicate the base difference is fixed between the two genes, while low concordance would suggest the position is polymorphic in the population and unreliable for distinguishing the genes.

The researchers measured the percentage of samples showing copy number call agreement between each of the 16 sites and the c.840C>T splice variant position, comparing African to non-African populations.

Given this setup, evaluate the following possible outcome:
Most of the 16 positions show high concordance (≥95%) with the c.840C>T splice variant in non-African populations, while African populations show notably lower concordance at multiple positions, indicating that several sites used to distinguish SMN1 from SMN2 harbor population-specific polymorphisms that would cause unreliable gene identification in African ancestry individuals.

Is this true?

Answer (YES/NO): NO